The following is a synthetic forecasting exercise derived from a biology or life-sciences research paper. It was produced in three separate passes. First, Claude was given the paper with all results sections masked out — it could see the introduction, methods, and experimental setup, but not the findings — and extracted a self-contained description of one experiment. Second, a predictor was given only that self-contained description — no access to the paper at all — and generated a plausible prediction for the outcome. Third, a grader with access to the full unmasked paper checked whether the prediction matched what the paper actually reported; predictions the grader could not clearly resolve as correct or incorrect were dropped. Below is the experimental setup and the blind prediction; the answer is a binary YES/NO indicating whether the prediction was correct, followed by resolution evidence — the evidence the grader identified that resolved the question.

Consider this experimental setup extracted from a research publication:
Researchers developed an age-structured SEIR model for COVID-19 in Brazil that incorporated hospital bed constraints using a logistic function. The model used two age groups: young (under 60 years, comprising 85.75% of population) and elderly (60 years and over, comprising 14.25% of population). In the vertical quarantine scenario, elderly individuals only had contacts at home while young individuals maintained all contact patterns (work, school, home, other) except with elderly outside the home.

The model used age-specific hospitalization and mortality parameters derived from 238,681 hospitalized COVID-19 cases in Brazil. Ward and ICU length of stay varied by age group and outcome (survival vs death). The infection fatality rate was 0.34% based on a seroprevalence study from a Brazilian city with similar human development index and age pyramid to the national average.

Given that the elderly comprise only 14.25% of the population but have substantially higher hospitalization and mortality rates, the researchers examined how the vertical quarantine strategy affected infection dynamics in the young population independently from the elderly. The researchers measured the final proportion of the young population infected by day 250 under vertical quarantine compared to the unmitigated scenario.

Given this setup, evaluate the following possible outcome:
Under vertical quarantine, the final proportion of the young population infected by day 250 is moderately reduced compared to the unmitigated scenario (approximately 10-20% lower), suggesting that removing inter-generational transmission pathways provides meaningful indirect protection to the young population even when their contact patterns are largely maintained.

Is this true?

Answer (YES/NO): NO